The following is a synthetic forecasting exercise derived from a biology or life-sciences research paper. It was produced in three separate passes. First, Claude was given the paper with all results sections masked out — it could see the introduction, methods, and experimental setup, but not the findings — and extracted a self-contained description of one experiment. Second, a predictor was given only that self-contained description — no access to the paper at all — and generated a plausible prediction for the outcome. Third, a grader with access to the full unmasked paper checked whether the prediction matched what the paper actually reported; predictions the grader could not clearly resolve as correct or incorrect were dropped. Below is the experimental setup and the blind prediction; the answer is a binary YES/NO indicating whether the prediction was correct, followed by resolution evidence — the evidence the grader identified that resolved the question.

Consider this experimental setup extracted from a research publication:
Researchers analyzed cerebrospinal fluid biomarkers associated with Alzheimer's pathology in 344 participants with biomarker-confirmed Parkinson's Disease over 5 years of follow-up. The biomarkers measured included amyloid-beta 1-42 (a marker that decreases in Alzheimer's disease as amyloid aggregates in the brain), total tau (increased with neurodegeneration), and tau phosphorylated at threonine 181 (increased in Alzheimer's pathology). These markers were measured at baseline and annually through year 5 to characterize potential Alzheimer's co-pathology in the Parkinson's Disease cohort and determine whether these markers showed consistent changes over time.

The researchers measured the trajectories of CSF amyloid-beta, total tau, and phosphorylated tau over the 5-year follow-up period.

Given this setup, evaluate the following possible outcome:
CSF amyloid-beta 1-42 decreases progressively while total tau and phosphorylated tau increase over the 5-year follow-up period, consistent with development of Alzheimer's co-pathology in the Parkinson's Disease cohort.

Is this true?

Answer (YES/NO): NO